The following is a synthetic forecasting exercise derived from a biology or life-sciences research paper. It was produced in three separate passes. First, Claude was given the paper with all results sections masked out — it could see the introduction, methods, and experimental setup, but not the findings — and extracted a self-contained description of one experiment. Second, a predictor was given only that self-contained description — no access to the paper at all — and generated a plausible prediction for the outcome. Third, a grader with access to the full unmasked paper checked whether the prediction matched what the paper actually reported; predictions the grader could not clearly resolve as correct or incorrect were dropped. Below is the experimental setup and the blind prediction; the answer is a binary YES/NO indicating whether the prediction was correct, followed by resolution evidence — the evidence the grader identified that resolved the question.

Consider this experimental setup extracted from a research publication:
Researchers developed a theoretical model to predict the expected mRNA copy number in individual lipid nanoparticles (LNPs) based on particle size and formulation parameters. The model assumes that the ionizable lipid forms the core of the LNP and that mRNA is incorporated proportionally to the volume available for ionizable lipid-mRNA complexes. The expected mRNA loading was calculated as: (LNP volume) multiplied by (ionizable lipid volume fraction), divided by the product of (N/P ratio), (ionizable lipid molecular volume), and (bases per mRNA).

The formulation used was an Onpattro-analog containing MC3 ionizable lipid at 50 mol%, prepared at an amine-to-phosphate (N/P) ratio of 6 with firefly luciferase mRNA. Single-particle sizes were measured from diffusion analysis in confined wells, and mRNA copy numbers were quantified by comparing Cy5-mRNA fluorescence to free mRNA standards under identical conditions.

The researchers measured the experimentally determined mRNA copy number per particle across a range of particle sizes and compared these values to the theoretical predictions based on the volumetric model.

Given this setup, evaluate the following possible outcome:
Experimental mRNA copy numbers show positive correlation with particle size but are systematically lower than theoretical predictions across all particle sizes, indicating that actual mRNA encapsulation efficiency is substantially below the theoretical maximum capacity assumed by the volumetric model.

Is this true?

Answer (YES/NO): NO